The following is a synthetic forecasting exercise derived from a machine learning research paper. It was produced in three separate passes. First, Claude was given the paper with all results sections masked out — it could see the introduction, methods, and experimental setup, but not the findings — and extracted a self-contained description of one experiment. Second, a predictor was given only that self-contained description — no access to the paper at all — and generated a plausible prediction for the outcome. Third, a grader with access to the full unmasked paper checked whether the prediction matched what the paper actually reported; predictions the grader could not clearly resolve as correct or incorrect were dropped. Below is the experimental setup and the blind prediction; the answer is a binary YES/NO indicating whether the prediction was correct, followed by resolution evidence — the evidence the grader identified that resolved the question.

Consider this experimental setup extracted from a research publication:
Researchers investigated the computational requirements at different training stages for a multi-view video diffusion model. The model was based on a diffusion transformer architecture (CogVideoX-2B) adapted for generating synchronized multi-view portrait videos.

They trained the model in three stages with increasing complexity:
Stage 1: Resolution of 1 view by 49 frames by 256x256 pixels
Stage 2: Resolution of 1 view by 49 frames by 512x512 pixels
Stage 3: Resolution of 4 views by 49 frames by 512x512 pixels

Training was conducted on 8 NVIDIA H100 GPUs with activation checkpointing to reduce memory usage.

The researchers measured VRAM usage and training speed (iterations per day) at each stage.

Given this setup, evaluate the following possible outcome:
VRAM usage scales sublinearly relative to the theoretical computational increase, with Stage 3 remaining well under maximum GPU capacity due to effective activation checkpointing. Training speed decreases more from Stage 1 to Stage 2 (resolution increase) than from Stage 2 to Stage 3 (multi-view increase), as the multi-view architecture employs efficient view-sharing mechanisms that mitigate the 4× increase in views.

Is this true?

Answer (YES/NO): YES